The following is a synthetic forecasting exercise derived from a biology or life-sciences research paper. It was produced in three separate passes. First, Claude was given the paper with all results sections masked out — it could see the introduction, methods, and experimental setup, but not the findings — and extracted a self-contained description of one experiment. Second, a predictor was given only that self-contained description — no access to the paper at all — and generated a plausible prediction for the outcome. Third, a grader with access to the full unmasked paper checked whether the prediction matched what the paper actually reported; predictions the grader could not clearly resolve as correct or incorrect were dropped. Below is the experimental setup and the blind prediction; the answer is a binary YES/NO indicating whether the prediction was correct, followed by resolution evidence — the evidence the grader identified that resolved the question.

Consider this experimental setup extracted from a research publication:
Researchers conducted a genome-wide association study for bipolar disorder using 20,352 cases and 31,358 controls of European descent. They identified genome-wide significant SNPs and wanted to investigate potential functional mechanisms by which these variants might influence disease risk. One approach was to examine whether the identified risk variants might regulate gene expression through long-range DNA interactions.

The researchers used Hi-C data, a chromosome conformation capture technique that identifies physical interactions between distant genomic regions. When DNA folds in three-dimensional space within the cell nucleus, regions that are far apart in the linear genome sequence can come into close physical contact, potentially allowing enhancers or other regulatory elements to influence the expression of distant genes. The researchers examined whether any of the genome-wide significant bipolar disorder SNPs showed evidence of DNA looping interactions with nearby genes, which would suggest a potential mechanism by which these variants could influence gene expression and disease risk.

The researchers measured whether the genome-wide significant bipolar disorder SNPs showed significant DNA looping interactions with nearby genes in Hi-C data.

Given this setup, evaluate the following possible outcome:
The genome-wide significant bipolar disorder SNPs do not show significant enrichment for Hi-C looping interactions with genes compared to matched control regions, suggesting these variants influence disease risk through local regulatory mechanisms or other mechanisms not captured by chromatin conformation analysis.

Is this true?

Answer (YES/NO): YES